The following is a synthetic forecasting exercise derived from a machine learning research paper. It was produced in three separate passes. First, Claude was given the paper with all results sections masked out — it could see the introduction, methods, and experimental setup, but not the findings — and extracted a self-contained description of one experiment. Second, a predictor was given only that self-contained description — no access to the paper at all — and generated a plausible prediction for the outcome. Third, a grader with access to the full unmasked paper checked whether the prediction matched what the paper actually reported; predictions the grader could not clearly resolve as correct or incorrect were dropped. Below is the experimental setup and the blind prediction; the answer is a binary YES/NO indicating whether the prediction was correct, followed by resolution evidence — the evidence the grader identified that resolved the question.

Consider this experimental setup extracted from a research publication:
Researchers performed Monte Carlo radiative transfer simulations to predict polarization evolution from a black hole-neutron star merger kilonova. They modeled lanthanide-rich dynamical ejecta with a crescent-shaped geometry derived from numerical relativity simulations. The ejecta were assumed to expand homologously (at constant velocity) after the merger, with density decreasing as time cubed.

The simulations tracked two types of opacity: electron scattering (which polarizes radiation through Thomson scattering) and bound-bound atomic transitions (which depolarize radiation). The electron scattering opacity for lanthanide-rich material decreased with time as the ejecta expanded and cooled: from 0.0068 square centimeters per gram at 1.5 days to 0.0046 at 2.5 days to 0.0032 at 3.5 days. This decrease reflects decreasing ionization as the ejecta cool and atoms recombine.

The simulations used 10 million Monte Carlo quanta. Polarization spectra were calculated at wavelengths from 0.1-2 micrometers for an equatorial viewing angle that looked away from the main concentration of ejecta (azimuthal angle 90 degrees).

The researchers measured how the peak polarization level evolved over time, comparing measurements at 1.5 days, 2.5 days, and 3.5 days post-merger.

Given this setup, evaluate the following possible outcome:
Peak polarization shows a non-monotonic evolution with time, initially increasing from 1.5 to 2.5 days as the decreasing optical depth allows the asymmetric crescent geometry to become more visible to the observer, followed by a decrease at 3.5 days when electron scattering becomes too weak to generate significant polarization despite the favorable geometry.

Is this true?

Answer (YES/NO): NO